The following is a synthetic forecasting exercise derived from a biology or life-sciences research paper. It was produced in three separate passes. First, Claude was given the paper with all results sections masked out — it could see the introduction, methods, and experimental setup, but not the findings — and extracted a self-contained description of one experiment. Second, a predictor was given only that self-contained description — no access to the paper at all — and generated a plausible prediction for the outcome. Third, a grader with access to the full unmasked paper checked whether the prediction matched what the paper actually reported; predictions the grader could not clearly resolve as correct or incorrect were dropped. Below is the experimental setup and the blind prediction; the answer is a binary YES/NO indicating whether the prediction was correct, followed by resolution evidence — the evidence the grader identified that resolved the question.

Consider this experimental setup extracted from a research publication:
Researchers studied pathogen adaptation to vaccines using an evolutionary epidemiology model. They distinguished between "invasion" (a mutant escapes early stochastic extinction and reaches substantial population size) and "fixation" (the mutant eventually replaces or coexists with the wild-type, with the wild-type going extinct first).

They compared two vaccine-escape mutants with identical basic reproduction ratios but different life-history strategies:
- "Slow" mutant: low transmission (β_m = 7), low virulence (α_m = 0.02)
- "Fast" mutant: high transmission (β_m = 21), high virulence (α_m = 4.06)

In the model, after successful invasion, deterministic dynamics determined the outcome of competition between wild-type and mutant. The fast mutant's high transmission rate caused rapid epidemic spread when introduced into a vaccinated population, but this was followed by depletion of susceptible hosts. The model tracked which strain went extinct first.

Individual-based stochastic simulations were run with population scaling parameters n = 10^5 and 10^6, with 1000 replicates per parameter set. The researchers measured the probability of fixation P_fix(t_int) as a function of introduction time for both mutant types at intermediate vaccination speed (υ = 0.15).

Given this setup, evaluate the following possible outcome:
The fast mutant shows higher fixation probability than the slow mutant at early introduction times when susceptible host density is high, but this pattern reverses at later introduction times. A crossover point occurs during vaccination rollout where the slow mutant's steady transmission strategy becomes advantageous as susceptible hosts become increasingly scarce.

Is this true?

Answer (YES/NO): NO